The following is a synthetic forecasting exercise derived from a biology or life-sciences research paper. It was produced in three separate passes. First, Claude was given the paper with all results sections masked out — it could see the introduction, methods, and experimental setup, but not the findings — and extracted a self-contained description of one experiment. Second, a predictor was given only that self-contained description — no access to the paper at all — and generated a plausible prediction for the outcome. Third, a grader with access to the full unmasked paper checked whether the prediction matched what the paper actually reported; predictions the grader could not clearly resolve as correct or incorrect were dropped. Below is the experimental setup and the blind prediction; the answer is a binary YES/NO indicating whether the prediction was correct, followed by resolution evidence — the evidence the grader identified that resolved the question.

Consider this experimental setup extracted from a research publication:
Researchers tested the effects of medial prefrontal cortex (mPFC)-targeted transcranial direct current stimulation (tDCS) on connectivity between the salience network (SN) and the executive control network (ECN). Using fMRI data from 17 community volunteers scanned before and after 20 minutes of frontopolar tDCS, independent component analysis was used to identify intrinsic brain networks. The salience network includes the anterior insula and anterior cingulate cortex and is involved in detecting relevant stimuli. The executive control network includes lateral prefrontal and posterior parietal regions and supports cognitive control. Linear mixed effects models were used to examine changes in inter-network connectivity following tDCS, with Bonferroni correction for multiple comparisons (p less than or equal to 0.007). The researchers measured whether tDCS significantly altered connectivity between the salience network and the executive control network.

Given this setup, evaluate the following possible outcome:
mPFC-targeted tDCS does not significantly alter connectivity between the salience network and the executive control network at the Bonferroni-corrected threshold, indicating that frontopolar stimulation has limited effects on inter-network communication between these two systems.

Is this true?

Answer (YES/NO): YES